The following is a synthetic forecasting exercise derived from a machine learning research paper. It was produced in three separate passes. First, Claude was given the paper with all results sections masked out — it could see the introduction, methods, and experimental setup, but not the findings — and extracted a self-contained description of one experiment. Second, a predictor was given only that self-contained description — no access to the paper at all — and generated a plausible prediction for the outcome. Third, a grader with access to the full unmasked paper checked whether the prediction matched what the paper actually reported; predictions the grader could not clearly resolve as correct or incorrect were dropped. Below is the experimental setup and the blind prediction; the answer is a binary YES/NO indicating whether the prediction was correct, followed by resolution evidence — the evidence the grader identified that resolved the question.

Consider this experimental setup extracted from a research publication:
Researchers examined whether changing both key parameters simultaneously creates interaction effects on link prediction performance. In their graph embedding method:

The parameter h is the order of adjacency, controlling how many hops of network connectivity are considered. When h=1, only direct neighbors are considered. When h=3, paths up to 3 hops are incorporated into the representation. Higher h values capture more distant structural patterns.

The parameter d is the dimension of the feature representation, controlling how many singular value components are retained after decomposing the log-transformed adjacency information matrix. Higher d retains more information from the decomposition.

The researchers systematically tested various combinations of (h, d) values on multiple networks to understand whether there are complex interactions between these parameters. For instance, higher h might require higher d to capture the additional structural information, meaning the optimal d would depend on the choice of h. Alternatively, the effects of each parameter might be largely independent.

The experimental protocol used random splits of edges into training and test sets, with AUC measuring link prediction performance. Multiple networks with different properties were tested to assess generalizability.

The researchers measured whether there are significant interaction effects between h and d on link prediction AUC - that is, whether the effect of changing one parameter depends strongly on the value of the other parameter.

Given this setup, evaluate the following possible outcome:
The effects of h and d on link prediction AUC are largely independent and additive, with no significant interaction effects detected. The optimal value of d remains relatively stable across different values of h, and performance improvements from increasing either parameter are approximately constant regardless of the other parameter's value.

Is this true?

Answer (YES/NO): YES